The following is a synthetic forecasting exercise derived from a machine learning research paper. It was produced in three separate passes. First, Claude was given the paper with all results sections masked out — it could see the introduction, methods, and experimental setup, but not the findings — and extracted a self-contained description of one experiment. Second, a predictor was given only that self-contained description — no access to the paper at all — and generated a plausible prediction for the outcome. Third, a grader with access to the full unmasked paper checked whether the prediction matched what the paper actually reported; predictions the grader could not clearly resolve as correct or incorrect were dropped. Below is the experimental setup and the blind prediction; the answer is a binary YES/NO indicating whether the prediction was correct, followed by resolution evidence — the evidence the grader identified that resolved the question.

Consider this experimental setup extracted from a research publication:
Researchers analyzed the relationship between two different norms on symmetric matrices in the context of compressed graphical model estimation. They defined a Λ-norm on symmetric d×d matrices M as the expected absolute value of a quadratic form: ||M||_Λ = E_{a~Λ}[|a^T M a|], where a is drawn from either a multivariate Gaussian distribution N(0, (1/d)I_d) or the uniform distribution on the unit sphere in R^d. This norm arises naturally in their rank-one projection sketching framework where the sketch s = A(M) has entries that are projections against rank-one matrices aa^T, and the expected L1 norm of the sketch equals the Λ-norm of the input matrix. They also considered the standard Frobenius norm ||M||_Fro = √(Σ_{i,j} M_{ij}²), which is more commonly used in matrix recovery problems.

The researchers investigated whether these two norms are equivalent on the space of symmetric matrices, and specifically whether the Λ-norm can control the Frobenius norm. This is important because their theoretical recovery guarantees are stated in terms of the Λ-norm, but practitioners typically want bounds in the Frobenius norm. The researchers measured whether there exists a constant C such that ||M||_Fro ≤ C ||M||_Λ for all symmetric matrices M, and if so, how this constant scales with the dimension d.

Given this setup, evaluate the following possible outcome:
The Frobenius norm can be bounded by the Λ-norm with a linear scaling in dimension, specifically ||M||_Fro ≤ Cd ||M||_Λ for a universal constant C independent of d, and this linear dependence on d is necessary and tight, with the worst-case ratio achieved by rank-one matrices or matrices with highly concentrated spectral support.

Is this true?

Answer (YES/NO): NO